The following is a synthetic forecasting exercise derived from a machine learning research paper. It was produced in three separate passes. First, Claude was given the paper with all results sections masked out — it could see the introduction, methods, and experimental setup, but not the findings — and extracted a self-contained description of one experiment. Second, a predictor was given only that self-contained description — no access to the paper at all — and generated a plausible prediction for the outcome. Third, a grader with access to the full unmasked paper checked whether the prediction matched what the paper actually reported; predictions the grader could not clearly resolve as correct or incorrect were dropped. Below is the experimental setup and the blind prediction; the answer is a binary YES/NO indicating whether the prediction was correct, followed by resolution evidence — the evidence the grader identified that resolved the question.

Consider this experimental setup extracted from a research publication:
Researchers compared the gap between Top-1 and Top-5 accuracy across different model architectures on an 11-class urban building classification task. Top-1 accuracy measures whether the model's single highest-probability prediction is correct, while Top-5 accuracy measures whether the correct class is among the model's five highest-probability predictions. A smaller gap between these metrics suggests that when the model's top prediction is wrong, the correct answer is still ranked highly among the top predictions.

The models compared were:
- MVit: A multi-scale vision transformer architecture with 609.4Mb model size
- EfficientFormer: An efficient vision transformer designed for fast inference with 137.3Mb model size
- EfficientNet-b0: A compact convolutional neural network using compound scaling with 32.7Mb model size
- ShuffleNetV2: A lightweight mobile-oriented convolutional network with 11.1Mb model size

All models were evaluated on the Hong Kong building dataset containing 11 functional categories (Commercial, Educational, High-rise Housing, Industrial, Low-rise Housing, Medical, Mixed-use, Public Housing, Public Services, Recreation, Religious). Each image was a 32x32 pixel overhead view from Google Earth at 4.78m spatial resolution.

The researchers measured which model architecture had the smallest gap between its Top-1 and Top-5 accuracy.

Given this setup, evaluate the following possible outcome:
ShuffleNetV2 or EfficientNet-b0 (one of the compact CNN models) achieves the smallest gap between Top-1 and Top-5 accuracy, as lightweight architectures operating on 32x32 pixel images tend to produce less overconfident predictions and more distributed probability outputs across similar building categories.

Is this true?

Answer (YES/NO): YES